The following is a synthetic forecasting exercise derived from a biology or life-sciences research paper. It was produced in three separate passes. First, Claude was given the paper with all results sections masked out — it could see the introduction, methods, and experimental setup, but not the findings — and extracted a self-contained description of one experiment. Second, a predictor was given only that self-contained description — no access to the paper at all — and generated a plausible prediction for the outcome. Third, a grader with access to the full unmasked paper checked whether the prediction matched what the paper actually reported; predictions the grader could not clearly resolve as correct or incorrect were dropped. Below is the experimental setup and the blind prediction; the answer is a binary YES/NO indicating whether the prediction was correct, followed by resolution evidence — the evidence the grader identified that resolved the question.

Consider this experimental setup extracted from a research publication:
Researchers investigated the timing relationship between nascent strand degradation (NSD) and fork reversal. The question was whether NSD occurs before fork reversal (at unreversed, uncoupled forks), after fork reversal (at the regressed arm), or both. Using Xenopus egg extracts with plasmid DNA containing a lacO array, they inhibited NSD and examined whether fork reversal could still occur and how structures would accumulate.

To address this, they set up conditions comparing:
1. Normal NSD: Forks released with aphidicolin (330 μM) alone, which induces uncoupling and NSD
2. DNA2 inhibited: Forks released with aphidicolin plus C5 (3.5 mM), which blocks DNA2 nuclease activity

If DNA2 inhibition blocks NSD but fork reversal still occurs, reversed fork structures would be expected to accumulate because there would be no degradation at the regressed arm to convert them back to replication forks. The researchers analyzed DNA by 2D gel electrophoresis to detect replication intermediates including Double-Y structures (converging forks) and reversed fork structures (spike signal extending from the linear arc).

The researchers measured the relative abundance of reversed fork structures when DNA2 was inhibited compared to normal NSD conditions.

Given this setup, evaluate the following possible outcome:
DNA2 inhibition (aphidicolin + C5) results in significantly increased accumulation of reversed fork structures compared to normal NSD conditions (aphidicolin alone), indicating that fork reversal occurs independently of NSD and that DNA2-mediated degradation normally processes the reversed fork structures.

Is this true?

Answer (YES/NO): YES